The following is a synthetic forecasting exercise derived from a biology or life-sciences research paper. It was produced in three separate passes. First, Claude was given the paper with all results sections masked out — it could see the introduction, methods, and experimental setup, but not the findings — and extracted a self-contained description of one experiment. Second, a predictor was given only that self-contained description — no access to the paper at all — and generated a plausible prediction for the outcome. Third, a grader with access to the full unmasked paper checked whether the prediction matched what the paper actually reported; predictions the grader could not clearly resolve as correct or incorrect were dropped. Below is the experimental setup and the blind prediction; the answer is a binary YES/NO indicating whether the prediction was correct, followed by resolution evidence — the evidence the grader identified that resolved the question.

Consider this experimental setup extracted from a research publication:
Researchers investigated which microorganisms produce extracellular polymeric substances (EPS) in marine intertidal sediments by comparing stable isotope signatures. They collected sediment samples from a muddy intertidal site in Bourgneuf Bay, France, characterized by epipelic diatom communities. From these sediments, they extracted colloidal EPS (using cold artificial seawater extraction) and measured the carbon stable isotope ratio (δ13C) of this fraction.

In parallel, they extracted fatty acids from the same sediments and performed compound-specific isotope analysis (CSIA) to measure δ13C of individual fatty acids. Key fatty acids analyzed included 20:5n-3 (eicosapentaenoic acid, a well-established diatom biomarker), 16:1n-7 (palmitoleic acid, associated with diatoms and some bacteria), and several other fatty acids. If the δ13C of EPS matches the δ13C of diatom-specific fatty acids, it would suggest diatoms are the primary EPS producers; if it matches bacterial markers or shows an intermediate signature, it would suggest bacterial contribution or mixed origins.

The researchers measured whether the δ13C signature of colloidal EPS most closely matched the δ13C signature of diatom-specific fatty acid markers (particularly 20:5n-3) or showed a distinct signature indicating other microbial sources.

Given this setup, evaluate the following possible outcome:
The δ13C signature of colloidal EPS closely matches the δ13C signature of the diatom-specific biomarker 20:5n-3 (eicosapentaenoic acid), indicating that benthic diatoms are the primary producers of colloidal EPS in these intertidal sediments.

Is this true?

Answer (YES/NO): NO